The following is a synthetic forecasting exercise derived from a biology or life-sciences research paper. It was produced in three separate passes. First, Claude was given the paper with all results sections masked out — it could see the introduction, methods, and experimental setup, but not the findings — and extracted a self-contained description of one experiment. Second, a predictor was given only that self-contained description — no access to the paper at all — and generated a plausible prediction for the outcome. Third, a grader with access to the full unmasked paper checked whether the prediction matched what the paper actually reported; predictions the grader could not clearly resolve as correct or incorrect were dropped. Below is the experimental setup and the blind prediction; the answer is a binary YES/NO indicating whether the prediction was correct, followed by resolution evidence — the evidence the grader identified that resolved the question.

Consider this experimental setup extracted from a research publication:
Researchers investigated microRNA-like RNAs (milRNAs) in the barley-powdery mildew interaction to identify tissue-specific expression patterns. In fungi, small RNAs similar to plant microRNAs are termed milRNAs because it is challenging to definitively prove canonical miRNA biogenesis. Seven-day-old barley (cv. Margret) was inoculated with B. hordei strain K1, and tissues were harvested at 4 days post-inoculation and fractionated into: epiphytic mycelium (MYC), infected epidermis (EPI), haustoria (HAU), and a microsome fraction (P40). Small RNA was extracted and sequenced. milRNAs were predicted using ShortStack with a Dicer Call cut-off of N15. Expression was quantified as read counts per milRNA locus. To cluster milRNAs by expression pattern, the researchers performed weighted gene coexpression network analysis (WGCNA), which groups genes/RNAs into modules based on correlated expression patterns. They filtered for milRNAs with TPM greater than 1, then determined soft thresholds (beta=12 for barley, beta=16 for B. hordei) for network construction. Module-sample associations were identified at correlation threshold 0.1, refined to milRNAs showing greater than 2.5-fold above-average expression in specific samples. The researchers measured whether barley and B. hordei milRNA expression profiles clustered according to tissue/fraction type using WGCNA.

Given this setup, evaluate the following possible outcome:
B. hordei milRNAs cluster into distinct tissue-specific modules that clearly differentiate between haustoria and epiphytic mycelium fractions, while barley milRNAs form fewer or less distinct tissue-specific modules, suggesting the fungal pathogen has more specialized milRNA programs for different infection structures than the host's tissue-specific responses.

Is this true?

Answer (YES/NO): NO